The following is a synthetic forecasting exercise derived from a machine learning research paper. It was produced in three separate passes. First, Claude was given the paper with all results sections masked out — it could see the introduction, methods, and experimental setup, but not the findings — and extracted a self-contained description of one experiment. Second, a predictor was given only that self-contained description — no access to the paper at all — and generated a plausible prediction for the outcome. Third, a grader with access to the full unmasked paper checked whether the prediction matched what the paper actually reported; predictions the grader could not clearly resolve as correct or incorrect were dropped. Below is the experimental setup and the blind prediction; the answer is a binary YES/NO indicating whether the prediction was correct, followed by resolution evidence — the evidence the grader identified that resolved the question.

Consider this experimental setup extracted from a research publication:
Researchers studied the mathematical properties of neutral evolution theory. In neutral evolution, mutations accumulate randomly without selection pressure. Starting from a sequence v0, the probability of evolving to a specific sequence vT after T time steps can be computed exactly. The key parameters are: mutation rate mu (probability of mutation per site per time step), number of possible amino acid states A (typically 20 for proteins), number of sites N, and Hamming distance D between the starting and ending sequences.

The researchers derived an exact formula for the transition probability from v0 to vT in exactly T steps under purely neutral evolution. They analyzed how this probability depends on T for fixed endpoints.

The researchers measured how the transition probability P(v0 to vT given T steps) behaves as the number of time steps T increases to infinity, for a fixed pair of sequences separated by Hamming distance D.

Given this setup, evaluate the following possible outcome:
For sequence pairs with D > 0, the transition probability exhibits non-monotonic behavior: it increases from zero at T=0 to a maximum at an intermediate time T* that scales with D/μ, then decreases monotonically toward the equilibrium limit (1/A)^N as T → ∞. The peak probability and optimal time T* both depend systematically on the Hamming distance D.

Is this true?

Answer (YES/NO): NO